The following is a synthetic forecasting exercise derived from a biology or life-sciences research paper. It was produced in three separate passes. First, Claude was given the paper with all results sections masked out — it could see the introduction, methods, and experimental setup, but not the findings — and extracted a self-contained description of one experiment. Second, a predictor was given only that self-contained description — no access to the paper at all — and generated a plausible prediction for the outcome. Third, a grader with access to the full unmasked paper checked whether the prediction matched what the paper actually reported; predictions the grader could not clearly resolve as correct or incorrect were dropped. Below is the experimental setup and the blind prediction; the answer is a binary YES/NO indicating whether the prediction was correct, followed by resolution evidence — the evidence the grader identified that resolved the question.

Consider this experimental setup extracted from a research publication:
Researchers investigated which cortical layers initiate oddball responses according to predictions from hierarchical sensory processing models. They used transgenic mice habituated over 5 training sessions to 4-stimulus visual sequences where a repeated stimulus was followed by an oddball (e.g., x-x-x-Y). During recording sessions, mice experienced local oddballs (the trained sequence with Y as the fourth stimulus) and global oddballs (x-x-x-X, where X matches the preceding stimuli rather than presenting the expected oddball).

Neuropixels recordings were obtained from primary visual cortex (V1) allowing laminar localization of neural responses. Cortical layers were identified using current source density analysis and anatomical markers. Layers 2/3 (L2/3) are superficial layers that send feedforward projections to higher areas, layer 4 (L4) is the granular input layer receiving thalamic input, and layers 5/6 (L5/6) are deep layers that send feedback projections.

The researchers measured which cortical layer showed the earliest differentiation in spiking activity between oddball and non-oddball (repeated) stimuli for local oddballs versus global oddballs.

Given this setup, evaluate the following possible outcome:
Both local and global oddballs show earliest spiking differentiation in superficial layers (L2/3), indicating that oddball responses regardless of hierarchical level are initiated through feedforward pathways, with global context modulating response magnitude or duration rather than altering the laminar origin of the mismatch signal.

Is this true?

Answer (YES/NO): NO